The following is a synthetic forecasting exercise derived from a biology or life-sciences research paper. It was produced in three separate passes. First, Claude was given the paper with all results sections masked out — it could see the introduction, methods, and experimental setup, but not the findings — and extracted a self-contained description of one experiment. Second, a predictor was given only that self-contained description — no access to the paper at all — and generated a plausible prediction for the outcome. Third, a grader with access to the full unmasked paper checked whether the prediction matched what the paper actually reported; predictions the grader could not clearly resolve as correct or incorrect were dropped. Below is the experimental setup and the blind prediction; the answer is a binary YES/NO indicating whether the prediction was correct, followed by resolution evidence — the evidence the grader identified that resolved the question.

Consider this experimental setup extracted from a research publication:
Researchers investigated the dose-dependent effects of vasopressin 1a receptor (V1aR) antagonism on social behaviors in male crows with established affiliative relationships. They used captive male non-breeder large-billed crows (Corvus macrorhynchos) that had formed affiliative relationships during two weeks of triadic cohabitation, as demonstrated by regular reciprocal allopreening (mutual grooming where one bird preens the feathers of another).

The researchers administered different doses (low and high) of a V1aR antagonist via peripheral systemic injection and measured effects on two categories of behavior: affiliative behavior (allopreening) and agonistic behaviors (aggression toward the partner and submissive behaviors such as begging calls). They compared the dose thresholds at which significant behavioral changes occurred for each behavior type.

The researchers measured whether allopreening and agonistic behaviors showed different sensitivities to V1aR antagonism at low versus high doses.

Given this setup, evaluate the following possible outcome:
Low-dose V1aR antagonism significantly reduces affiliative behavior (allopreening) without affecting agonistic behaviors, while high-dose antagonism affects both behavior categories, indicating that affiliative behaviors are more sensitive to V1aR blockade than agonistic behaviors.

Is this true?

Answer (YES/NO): YES